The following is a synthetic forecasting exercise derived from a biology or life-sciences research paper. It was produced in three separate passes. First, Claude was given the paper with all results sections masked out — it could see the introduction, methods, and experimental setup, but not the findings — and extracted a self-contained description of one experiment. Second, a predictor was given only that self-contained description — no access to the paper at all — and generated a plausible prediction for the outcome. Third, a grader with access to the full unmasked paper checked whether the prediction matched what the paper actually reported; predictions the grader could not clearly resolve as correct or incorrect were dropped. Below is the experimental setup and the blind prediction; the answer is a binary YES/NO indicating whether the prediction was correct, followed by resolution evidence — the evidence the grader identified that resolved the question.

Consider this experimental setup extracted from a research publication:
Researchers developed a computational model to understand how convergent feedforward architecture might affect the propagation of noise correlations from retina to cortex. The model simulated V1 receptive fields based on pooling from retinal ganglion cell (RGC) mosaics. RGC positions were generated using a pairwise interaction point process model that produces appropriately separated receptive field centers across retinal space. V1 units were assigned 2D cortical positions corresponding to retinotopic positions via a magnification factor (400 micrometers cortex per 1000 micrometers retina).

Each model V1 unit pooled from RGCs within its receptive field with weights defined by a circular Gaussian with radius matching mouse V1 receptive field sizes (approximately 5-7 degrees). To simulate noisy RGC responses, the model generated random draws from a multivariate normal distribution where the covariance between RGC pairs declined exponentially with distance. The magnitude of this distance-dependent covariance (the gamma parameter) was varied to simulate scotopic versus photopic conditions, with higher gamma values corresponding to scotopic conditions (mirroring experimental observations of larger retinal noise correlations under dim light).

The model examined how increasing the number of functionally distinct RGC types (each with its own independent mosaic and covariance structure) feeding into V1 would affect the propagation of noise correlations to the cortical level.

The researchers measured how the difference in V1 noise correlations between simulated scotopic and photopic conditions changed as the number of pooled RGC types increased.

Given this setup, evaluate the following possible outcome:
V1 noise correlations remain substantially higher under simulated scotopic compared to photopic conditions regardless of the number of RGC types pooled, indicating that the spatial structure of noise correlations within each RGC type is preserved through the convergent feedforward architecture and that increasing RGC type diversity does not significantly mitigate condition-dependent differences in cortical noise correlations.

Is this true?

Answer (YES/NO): NO